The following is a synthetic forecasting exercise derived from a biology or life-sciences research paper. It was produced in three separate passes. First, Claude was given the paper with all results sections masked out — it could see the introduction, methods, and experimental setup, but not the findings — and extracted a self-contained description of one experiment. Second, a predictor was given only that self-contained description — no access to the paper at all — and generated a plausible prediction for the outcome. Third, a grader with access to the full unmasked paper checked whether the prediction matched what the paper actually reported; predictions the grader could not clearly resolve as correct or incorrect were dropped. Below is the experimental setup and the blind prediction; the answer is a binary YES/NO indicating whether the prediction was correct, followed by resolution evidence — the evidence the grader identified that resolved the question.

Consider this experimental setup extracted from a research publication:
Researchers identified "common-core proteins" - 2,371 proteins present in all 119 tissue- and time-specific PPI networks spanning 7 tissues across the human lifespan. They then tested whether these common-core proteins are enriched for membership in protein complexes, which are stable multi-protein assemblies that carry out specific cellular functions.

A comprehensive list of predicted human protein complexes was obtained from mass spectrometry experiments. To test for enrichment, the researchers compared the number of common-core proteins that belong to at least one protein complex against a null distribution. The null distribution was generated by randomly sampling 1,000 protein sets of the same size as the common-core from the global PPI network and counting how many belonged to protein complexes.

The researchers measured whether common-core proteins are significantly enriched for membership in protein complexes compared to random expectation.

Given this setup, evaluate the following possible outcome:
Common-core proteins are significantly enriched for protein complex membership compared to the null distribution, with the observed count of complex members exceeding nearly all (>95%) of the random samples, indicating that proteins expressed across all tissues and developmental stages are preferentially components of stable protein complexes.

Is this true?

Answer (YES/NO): YES